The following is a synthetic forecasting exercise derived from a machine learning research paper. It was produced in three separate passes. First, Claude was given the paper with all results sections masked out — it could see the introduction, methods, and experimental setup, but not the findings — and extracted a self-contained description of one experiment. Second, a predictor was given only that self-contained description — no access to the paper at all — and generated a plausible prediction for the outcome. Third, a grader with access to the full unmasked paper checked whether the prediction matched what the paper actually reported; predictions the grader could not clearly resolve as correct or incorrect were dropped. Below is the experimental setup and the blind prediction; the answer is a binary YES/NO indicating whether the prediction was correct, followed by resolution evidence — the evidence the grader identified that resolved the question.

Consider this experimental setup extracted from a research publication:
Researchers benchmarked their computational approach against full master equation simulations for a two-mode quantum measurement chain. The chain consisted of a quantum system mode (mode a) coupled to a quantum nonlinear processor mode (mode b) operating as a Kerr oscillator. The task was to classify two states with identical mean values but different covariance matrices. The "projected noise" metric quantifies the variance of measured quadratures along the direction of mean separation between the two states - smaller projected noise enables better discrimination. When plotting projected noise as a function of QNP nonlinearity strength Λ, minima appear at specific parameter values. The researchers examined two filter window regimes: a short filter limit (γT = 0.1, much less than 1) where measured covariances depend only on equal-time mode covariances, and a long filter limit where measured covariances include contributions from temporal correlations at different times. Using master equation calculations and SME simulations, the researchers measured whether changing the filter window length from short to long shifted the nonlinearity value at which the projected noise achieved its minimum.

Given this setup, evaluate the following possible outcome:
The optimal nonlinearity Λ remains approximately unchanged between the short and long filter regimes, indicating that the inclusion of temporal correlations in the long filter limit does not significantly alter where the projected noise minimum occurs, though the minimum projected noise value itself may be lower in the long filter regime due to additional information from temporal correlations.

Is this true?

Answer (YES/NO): YES